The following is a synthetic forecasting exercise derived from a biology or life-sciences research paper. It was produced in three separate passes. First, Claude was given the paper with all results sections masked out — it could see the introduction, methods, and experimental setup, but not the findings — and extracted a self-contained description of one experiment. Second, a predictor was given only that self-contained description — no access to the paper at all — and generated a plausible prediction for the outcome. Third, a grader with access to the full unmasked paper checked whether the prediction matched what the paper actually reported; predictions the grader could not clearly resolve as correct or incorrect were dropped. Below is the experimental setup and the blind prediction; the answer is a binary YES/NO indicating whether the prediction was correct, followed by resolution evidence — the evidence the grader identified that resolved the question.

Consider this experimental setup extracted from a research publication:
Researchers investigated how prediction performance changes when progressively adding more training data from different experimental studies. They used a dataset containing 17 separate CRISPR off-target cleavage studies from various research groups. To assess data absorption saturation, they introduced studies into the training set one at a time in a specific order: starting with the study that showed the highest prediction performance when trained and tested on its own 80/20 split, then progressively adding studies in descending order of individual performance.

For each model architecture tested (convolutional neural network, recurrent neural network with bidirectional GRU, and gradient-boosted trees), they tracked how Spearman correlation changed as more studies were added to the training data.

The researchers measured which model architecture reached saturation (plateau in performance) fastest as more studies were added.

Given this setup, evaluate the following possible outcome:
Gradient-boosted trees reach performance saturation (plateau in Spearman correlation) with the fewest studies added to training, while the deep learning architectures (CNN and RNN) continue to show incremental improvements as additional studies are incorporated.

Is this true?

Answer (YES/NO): NO